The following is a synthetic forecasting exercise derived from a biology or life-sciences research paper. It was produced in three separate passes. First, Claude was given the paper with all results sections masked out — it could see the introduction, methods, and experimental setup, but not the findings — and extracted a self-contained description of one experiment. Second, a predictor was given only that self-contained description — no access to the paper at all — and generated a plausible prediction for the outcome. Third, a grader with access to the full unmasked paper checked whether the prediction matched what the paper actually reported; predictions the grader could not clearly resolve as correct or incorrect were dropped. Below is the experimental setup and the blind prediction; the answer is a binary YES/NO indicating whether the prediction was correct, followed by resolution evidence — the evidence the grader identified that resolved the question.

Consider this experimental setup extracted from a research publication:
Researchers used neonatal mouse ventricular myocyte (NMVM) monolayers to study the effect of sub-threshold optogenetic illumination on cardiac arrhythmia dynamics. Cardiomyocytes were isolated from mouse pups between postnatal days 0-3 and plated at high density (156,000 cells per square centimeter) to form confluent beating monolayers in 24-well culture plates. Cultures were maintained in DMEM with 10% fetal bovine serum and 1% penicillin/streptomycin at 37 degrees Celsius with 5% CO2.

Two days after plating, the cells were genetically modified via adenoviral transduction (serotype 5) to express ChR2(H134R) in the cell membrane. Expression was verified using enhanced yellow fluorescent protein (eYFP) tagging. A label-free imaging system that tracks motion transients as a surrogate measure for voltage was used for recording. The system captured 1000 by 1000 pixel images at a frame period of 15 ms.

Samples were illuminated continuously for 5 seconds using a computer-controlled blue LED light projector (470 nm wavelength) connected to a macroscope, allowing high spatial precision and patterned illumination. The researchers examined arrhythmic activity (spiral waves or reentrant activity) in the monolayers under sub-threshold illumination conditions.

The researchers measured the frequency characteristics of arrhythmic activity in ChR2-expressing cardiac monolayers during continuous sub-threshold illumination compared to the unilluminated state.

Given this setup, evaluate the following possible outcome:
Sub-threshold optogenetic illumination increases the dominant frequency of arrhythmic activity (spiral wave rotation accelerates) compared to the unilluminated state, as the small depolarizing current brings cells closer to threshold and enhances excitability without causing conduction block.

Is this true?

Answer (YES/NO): NO